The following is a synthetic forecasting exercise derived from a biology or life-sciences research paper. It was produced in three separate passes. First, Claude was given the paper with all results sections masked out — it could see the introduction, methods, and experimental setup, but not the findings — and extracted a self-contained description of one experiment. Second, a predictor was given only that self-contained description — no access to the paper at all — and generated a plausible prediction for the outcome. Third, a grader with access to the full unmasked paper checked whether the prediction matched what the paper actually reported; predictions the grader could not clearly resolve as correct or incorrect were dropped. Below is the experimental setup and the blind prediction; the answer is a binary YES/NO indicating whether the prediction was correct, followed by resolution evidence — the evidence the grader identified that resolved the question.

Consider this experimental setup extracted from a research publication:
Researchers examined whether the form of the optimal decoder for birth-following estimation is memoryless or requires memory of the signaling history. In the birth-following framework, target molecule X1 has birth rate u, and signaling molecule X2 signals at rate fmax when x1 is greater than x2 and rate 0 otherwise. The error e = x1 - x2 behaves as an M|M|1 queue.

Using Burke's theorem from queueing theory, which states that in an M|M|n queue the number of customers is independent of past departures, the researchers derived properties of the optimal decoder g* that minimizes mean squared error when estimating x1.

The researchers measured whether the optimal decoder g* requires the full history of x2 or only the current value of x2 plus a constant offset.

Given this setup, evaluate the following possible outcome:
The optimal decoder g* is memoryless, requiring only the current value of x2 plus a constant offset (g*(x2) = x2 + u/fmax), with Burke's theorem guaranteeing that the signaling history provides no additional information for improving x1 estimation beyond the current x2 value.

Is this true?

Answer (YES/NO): NO